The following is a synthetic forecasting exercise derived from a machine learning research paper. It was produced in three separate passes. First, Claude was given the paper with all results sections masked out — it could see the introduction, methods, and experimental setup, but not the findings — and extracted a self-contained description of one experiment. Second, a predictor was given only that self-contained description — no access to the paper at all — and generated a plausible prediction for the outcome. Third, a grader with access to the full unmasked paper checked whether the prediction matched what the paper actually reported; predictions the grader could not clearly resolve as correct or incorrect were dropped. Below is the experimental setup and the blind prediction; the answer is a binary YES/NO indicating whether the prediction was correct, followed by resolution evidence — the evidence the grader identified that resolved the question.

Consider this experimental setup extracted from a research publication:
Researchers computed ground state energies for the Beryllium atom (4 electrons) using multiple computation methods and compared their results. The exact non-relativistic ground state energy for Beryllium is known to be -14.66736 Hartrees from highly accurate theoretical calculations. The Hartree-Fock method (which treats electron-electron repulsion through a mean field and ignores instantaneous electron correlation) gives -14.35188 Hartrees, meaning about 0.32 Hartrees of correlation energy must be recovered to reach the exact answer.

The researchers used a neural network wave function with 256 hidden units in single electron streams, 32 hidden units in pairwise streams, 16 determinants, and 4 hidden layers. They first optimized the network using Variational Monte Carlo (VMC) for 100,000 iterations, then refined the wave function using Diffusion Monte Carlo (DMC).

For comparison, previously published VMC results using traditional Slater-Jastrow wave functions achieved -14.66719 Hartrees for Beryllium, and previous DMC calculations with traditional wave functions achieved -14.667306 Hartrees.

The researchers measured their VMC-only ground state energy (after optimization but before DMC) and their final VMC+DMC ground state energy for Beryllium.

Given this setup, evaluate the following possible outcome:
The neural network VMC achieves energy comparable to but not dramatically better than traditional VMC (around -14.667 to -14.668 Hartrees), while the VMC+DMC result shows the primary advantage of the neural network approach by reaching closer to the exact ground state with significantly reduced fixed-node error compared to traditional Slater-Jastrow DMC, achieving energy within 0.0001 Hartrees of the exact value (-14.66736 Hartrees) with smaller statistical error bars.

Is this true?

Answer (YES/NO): NO